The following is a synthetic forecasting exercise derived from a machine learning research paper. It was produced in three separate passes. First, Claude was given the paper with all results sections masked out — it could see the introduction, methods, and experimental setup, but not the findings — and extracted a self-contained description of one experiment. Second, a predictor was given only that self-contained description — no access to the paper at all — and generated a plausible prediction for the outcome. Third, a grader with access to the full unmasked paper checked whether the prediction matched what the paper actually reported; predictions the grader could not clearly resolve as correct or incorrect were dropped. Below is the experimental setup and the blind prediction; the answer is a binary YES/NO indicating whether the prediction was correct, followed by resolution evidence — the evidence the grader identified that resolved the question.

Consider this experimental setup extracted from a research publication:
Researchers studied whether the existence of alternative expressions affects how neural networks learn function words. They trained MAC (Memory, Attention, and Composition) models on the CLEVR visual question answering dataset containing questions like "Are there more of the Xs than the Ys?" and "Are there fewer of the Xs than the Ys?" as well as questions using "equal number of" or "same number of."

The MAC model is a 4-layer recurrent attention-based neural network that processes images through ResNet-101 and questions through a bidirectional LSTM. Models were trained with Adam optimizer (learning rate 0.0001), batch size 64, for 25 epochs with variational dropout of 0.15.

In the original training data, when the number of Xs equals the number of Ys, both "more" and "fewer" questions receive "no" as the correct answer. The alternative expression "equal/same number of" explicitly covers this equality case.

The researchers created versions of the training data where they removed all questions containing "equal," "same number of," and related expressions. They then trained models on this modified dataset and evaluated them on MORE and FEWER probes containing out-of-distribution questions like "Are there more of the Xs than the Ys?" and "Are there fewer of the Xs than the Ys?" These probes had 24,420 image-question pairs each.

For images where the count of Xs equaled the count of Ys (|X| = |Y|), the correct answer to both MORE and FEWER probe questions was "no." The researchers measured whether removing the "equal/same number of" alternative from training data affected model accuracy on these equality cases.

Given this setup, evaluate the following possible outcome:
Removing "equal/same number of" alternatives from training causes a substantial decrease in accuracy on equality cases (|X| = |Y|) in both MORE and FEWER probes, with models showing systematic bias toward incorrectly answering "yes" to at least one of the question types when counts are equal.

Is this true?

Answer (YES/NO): NO